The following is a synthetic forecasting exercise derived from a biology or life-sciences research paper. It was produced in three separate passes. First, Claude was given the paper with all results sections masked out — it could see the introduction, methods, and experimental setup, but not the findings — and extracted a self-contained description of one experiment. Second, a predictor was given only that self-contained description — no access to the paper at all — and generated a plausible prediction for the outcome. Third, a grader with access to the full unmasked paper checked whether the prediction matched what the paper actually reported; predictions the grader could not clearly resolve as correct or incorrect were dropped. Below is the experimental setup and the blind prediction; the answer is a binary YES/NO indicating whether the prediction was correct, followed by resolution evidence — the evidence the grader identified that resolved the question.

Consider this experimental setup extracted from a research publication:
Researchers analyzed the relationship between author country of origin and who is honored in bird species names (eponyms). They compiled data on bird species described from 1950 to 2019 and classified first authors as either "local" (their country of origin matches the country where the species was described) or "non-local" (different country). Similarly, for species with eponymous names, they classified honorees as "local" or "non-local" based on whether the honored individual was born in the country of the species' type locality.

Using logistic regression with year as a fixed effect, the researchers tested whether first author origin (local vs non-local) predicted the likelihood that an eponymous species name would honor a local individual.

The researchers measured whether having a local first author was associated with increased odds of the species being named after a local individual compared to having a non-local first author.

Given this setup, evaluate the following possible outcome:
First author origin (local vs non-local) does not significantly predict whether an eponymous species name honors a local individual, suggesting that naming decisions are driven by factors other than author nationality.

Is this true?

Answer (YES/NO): NO